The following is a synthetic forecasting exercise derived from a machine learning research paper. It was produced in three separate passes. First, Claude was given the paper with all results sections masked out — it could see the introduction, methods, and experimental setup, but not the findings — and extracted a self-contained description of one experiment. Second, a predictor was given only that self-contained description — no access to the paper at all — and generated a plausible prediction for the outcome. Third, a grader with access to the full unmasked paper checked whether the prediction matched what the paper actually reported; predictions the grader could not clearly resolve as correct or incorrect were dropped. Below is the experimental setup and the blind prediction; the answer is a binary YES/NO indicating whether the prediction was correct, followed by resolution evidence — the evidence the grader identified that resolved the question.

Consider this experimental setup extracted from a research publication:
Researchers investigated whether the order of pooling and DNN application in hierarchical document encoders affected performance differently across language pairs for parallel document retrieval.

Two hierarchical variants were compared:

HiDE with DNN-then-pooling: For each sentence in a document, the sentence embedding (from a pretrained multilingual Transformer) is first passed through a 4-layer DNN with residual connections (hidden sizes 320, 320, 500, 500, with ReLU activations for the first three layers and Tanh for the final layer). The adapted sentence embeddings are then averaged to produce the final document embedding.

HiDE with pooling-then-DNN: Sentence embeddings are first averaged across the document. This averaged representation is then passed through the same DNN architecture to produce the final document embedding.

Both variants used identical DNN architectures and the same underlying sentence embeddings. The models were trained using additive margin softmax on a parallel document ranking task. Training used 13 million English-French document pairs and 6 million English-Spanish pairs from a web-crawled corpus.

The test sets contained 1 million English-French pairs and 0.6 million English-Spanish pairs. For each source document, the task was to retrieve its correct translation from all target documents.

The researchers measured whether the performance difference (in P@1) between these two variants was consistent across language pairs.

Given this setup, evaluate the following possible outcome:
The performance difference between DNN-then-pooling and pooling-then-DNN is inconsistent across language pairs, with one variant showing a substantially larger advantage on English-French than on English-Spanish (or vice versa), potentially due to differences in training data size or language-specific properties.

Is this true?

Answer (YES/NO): YES